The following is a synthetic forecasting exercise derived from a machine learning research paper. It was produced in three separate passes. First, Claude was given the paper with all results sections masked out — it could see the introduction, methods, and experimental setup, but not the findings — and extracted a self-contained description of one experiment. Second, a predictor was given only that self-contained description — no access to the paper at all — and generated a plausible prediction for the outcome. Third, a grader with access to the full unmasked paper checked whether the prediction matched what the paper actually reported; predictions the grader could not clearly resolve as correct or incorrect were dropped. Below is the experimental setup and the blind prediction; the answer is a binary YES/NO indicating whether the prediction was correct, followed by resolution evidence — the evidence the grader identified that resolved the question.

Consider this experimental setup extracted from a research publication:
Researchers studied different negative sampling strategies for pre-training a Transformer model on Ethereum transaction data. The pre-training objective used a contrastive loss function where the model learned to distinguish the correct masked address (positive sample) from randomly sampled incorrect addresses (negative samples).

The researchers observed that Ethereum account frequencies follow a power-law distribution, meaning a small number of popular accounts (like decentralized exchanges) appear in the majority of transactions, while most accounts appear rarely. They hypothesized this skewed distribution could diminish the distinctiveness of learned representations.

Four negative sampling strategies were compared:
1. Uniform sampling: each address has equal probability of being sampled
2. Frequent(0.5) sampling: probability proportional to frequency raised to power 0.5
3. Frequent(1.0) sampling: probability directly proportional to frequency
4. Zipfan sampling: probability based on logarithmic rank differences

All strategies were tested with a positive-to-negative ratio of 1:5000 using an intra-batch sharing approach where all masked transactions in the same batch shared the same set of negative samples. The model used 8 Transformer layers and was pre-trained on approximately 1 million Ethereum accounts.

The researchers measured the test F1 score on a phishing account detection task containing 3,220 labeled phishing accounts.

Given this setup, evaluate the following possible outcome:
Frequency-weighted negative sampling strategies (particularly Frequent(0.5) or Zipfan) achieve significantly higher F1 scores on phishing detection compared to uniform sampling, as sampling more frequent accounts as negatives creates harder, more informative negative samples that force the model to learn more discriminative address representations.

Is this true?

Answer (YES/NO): YES